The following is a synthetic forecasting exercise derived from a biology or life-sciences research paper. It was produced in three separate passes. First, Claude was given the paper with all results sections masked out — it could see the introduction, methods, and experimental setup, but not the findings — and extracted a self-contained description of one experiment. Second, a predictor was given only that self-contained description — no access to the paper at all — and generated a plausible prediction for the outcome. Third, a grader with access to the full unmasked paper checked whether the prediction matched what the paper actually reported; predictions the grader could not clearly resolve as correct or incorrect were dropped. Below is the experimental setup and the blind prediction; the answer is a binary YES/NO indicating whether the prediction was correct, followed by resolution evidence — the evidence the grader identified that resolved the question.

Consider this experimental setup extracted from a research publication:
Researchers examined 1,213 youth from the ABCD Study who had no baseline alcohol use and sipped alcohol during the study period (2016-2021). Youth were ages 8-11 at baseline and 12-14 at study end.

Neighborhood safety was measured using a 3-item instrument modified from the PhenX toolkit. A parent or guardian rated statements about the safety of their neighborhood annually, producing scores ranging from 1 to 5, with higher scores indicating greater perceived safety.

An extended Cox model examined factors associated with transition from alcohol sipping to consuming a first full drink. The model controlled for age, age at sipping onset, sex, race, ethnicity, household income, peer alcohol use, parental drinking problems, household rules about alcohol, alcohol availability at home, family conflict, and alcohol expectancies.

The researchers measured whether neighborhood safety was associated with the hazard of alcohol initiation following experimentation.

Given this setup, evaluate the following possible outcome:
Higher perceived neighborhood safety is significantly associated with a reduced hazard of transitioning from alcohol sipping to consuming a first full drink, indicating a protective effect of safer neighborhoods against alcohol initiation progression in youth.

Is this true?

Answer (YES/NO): NO